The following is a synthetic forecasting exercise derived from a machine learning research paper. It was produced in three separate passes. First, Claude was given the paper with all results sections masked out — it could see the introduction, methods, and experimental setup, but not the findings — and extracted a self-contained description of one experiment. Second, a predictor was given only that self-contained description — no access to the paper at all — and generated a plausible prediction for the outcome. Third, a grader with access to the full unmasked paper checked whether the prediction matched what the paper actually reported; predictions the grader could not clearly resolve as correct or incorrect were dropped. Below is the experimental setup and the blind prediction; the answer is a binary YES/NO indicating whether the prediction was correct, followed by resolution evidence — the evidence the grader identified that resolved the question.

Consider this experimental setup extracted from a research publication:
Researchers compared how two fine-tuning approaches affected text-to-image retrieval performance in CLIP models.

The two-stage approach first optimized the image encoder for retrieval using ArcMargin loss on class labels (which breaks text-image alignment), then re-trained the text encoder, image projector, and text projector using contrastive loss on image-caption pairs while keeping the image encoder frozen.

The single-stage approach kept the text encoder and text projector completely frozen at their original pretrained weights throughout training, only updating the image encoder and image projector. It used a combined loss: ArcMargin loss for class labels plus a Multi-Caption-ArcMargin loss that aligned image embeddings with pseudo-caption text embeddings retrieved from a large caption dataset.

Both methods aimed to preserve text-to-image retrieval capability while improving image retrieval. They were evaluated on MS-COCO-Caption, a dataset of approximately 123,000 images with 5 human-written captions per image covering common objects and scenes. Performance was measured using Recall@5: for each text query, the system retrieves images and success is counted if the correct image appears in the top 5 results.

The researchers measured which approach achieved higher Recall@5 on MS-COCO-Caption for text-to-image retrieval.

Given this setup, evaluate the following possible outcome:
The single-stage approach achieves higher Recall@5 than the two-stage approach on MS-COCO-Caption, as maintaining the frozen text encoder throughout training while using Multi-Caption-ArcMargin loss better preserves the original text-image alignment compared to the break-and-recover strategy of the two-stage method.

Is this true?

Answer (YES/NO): YES